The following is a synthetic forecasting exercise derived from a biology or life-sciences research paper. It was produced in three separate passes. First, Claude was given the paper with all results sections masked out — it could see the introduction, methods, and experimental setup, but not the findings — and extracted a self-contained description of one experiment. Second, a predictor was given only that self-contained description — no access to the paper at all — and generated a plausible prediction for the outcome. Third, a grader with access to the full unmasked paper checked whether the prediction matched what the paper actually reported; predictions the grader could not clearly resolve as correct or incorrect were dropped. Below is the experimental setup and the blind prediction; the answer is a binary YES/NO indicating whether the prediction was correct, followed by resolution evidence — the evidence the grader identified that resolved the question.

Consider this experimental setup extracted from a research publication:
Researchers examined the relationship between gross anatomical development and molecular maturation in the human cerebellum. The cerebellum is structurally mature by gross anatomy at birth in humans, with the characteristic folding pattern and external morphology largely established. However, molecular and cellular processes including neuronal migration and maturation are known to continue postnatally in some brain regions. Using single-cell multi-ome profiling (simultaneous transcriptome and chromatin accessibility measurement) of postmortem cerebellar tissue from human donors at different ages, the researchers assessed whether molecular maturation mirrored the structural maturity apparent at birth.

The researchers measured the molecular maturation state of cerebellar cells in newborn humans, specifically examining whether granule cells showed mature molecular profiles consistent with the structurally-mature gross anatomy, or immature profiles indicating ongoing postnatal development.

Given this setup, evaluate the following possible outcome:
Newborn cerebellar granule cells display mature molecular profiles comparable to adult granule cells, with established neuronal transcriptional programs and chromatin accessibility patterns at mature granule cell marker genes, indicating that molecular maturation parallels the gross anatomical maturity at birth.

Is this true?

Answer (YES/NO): NO